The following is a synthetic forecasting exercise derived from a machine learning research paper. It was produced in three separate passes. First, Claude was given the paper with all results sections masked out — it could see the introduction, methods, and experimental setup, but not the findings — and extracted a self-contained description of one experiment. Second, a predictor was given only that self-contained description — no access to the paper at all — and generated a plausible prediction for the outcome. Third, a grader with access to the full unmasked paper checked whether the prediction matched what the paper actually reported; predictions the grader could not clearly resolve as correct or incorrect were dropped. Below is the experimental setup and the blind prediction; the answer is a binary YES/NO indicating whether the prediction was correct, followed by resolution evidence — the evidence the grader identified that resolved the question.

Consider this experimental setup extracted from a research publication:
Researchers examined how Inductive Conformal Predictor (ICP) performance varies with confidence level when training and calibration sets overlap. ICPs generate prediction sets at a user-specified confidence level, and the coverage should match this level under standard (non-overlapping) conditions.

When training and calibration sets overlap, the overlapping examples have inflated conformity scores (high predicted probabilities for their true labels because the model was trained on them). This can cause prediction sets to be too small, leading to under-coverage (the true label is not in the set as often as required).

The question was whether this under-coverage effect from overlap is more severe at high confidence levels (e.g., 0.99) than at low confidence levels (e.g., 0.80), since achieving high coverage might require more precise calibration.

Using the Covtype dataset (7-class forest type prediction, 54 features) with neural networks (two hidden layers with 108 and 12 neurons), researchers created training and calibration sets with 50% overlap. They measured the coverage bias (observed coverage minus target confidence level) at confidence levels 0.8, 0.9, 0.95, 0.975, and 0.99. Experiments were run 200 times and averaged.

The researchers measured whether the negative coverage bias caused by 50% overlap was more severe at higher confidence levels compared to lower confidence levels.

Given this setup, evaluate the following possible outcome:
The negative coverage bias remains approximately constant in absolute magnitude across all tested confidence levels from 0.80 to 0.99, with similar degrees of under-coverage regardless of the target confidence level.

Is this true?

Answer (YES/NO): NO